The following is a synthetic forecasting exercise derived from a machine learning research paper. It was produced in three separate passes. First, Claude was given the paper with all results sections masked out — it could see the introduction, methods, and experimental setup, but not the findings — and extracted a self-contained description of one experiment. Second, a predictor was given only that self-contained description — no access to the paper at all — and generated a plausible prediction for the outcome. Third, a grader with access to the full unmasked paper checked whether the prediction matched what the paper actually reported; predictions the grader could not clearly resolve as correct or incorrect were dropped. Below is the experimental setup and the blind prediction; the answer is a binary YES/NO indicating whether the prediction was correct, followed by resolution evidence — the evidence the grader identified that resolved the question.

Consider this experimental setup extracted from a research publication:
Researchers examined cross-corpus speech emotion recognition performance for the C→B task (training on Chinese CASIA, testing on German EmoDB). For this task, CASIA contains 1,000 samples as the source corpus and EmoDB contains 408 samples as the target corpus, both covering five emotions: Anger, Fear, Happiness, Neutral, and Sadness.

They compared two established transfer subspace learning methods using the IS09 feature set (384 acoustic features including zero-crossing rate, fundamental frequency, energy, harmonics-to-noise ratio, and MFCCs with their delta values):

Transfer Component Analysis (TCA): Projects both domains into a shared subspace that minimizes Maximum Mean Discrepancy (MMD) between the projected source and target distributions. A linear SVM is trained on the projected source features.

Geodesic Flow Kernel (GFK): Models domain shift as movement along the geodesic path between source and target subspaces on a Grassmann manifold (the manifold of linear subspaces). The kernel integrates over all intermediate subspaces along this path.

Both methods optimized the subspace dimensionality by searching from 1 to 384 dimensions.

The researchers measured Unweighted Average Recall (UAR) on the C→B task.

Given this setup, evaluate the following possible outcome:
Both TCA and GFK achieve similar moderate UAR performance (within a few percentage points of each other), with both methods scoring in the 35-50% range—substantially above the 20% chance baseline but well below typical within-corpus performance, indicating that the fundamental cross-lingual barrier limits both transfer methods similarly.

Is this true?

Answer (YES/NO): NO